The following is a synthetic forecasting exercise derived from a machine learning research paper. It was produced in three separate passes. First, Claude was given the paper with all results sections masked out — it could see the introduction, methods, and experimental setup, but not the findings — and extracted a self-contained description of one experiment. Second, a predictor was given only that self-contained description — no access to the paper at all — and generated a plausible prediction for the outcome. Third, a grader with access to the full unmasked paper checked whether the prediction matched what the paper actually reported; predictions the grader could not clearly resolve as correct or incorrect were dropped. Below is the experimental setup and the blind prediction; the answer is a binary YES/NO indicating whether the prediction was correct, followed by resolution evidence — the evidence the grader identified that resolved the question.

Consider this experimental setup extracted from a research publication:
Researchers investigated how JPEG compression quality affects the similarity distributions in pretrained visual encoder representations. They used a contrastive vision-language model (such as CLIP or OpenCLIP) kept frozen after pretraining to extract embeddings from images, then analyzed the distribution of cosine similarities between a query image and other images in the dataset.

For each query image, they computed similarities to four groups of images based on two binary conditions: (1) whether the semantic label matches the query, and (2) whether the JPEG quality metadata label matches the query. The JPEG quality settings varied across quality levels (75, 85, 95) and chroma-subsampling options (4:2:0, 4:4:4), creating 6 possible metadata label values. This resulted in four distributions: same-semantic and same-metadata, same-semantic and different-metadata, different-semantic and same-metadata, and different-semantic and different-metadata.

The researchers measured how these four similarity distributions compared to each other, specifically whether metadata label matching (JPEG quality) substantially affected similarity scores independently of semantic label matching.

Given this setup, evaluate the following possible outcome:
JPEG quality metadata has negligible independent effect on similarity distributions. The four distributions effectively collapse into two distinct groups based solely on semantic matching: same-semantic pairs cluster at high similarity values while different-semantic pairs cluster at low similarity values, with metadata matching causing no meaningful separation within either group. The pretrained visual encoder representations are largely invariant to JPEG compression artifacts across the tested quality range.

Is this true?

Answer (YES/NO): NO